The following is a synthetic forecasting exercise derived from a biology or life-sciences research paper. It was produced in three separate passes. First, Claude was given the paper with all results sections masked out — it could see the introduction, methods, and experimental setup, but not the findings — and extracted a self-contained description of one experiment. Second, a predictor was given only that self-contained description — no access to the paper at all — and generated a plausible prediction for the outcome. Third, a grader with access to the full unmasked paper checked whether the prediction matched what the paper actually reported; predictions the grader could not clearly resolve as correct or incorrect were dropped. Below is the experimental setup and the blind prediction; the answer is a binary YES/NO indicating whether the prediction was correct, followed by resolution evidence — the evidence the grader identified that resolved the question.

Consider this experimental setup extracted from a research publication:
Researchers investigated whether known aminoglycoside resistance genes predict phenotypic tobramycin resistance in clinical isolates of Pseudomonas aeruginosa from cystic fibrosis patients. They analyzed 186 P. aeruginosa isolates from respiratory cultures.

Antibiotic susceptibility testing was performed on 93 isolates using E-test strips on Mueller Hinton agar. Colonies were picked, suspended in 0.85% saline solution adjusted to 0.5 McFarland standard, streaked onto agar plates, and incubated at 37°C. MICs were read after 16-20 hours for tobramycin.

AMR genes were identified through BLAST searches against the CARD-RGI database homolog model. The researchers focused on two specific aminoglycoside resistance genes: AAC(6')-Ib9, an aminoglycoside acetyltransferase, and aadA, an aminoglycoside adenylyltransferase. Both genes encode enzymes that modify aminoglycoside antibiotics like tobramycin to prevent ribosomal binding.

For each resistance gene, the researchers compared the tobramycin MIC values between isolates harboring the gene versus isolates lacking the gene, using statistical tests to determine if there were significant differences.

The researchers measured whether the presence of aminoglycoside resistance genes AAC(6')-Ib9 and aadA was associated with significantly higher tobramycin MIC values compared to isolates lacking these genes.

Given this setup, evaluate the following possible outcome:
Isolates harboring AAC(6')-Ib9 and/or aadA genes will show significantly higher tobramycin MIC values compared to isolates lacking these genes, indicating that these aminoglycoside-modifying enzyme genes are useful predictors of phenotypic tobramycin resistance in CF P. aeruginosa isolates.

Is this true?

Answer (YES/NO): YES